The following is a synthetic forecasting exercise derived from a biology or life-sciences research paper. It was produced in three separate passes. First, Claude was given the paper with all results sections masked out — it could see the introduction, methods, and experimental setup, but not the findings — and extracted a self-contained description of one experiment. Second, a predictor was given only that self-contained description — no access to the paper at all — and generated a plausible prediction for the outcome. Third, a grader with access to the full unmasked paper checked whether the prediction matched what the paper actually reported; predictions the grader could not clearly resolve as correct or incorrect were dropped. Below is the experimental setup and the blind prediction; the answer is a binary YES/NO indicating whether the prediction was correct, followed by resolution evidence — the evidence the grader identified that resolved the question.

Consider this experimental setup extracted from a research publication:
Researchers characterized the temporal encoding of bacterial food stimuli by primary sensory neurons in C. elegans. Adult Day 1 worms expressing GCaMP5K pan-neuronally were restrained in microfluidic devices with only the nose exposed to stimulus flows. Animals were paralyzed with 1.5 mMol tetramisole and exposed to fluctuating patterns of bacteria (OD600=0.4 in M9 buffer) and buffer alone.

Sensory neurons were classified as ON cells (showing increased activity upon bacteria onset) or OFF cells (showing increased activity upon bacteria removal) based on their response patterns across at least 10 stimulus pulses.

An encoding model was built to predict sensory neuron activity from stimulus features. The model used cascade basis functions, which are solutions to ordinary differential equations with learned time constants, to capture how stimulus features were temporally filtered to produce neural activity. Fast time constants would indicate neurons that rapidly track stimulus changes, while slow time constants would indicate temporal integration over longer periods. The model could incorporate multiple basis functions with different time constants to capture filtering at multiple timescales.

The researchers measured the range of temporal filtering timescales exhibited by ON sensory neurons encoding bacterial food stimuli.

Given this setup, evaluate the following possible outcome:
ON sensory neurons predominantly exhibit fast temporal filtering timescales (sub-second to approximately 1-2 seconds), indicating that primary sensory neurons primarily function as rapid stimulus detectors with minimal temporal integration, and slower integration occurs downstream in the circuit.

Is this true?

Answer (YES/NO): NO